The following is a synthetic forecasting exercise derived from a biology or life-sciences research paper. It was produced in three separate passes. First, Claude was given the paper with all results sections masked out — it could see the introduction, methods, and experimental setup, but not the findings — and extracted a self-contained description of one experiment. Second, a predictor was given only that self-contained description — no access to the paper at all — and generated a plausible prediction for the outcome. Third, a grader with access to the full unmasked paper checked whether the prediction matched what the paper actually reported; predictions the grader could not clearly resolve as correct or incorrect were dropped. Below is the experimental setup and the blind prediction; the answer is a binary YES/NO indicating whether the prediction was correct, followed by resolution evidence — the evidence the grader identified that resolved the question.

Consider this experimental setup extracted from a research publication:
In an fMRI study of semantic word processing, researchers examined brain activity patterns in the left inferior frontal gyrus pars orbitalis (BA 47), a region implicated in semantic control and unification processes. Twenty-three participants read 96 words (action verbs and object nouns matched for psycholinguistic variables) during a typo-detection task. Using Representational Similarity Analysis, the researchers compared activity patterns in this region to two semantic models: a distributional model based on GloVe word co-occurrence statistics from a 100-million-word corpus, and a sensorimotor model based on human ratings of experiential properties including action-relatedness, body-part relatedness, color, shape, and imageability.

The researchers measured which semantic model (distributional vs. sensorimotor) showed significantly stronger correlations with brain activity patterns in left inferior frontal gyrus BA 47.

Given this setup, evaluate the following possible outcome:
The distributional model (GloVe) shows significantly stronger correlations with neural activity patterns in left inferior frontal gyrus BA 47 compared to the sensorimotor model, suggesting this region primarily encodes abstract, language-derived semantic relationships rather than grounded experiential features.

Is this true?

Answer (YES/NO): YES